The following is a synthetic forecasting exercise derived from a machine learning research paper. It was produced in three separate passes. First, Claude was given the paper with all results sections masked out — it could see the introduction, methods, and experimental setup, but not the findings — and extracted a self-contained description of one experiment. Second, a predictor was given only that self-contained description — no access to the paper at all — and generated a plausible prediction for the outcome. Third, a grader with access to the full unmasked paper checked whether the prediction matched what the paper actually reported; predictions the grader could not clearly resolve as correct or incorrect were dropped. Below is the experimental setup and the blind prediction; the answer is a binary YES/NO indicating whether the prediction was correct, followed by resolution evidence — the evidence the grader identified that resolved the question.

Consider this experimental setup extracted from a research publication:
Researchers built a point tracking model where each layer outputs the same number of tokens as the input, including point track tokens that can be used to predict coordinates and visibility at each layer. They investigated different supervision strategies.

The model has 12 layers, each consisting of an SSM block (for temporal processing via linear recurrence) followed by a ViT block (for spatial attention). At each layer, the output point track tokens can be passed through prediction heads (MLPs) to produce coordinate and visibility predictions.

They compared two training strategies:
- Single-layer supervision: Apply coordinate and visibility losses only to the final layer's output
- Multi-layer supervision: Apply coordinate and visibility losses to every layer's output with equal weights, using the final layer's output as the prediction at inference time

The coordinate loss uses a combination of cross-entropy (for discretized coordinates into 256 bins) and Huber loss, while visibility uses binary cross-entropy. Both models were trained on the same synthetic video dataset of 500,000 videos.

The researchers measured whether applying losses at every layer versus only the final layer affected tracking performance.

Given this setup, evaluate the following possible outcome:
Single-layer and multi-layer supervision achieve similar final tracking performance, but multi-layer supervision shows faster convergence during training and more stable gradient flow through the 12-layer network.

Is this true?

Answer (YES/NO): NO